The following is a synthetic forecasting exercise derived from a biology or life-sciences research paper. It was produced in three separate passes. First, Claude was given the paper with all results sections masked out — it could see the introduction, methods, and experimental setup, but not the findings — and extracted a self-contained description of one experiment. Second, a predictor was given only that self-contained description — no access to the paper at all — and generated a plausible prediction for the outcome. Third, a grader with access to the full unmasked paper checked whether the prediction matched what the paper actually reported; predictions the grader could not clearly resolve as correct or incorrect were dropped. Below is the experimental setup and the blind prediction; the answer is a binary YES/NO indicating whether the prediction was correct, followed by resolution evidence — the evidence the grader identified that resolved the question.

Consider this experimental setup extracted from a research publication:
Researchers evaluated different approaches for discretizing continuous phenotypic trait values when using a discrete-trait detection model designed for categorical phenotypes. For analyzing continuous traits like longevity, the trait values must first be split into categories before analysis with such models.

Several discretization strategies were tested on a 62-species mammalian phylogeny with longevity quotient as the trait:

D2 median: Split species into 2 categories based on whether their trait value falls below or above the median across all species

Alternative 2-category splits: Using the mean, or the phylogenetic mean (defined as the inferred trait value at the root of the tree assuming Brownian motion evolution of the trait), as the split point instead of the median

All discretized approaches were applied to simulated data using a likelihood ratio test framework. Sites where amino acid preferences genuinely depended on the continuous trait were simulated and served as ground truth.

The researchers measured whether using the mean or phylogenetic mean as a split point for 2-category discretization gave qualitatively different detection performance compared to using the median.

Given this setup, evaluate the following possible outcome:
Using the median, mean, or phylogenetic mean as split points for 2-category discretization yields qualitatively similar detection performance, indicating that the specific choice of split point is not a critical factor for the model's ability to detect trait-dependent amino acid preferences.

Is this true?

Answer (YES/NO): YES